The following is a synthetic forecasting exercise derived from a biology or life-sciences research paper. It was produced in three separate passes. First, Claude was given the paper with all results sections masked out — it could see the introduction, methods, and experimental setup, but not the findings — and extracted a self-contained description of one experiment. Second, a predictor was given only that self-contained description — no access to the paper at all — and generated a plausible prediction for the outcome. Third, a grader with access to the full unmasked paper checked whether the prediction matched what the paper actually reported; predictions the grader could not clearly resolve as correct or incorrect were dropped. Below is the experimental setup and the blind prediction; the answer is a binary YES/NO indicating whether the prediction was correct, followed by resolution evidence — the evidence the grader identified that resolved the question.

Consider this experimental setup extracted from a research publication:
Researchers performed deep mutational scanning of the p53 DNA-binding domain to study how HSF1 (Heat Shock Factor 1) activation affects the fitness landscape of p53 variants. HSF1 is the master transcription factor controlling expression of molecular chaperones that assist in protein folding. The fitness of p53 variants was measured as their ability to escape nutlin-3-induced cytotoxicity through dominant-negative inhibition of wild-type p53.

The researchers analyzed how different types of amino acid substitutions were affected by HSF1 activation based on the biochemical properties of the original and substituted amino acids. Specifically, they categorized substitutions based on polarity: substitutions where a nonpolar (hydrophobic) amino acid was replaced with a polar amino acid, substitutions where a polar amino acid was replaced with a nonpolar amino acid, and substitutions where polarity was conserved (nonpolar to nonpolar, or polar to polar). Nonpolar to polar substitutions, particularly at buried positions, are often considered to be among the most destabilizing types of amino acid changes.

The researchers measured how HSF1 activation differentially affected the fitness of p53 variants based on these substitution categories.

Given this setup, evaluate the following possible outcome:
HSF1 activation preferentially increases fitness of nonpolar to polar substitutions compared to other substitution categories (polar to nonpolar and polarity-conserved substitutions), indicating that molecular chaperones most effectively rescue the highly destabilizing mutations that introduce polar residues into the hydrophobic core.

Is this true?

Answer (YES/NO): YES